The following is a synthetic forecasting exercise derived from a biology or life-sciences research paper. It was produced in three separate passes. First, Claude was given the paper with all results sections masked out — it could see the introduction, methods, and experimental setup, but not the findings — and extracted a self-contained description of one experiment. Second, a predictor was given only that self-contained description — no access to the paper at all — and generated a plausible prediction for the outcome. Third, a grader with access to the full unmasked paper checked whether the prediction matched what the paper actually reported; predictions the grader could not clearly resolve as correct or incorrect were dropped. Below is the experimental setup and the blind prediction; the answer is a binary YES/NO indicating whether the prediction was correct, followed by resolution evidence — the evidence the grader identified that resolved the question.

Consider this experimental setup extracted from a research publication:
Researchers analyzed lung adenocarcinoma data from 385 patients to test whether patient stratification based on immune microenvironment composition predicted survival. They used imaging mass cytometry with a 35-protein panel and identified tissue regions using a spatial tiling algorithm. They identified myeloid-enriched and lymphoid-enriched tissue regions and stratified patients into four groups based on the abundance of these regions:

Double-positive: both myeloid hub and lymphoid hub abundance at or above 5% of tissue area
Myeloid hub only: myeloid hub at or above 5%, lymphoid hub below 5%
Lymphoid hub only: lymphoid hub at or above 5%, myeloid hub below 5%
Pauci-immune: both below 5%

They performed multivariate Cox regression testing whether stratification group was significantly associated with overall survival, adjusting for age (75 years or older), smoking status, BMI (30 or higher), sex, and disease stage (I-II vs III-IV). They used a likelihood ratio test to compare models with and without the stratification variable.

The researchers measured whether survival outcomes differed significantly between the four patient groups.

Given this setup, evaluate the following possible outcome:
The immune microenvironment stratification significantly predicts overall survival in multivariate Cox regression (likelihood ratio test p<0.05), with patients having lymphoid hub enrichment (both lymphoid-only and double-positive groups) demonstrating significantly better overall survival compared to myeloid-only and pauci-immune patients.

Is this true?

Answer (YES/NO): NO